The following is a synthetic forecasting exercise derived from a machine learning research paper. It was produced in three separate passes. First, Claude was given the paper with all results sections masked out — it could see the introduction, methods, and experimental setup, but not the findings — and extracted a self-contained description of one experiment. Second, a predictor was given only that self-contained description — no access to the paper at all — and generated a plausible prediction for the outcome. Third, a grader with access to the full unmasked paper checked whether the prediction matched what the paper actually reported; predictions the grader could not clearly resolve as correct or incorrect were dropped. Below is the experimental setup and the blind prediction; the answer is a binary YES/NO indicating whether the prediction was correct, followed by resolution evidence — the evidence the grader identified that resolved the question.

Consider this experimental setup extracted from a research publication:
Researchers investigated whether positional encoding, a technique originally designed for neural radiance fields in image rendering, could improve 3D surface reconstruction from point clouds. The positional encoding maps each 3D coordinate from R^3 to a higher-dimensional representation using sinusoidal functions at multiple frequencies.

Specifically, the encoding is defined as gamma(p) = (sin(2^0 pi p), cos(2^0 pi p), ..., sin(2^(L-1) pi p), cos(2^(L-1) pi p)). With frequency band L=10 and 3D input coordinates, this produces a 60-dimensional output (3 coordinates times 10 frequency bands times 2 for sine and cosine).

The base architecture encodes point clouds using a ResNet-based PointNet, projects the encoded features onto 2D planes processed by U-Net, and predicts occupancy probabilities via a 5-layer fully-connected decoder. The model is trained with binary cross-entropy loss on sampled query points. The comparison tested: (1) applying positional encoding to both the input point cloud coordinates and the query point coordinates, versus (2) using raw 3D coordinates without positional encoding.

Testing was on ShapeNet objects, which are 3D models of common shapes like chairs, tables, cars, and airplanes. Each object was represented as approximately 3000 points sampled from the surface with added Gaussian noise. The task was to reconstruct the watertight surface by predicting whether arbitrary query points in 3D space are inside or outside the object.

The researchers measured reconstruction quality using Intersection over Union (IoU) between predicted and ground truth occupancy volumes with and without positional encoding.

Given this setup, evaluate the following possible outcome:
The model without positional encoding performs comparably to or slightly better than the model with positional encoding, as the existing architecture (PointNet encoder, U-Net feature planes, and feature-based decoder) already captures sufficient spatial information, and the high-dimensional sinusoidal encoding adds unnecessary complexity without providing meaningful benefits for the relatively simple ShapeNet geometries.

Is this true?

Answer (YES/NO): NO